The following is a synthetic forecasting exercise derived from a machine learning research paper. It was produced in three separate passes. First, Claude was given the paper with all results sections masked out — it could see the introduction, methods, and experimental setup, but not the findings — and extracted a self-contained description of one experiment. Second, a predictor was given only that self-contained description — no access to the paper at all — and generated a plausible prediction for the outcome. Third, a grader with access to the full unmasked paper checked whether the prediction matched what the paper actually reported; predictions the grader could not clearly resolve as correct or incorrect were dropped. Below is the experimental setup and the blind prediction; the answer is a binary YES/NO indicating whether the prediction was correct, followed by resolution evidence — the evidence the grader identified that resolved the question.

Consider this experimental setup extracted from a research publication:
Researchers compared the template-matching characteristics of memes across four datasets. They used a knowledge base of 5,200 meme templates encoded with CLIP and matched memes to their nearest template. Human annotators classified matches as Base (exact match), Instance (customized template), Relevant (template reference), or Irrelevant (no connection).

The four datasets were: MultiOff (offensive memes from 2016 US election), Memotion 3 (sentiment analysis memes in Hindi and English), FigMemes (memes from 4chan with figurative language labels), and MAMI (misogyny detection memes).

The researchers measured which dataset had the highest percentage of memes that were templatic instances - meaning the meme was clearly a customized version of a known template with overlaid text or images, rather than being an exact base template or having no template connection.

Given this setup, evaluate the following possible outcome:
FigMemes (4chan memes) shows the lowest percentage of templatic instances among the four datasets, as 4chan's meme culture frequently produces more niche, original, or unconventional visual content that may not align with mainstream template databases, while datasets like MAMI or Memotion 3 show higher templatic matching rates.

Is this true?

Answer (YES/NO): YES